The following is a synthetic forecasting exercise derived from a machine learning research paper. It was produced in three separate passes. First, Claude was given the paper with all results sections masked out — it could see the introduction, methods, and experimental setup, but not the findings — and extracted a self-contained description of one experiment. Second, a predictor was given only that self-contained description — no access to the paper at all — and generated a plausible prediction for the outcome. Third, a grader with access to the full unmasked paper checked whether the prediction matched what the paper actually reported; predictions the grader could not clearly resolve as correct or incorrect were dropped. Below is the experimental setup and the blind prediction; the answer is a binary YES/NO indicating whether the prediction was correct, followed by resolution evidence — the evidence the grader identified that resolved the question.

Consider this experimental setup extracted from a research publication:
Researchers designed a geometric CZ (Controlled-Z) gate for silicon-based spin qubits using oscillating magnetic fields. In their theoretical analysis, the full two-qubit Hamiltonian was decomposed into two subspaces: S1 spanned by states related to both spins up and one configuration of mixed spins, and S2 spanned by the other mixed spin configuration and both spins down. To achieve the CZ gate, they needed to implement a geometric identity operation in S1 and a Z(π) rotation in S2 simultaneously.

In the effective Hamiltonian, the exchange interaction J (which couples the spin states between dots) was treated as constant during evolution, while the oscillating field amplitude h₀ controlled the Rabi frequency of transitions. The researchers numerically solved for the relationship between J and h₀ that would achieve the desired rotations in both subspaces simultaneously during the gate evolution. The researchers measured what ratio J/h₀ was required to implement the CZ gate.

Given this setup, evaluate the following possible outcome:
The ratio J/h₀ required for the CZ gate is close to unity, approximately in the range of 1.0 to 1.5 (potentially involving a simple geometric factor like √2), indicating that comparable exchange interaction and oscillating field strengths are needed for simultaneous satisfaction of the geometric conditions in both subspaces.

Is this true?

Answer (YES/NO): NO